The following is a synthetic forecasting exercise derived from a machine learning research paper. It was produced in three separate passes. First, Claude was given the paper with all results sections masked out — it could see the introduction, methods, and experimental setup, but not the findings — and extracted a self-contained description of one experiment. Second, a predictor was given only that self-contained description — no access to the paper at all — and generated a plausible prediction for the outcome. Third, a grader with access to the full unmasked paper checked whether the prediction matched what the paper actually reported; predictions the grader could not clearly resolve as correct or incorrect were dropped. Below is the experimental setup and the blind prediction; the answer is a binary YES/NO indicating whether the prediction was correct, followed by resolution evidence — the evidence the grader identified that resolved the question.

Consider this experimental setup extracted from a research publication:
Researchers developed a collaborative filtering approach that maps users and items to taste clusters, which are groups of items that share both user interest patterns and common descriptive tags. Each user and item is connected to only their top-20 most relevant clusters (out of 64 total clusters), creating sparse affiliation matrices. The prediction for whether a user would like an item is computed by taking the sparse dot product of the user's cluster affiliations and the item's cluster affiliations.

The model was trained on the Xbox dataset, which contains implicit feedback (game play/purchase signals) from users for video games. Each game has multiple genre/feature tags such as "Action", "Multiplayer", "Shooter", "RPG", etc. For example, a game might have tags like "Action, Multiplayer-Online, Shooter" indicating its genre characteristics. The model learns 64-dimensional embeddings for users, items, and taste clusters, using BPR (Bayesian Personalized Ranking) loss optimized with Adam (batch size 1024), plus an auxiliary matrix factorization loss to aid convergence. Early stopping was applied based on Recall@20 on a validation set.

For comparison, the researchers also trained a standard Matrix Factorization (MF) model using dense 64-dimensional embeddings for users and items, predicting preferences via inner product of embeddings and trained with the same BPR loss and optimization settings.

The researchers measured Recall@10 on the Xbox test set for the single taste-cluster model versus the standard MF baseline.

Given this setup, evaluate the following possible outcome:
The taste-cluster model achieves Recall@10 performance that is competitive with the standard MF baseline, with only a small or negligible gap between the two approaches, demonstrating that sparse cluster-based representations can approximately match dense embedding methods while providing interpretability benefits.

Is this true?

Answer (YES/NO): NO